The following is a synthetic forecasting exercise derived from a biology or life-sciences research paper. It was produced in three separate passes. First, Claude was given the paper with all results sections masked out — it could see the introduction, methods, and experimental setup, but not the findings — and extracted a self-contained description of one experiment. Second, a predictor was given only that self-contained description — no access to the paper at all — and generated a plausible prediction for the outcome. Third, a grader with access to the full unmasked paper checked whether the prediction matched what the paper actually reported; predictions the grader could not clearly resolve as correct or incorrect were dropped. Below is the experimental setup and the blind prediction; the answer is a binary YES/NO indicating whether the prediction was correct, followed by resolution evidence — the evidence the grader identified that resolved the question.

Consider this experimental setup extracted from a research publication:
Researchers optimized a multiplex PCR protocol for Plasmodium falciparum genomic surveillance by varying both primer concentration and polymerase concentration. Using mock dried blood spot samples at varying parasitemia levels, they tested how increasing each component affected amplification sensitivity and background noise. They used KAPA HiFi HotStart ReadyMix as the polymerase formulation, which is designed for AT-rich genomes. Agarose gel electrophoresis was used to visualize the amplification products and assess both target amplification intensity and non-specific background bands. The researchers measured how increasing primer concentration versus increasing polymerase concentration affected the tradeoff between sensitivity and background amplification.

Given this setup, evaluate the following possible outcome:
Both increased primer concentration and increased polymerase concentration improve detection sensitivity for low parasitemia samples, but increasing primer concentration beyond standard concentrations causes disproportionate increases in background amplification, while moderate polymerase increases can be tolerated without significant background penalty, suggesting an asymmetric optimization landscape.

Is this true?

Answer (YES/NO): YES